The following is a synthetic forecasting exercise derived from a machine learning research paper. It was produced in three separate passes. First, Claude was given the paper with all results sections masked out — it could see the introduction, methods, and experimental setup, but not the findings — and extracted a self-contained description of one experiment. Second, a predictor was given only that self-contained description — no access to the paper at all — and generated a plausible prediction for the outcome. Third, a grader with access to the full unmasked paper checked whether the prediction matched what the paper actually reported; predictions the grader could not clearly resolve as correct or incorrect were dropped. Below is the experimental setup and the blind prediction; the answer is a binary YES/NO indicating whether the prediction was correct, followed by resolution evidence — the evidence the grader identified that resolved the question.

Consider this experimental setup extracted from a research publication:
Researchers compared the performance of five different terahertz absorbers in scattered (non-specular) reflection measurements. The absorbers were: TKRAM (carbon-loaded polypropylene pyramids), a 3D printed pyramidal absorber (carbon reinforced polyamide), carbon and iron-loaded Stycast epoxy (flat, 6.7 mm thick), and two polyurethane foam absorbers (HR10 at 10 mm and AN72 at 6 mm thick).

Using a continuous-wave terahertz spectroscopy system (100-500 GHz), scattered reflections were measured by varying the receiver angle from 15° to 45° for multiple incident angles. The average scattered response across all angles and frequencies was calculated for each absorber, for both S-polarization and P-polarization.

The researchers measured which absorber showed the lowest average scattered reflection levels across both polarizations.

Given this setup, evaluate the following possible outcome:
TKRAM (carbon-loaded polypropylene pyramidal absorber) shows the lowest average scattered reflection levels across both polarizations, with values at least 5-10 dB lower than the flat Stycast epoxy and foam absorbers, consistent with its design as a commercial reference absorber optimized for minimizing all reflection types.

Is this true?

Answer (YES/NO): YES